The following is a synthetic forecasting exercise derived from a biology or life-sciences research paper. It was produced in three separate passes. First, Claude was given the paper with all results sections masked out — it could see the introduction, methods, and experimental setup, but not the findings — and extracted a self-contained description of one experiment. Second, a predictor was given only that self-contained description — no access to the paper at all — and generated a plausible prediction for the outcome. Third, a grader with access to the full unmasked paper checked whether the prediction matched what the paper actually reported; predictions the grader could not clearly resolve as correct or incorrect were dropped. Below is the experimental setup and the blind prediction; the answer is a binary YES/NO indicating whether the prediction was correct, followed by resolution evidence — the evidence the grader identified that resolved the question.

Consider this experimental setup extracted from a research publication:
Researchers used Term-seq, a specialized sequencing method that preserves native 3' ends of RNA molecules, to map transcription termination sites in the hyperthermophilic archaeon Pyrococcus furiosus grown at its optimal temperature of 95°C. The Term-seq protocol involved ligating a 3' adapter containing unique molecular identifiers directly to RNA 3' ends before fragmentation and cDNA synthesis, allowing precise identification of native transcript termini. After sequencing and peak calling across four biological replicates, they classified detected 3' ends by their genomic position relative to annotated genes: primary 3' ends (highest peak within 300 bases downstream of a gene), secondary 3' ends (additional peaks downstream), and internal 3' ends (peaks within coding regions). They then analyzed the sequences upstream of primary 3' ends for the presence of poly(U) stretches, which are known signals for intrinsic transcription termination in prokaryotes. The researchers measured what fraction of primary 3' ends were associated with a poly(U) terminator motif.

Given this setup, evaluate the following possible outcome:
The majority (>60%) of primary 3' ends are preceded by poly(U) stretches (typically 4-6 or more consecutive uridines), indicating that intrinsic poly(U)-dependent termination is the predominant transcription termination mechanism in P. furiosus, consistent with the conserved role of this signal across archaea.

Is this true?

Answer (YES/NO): NO